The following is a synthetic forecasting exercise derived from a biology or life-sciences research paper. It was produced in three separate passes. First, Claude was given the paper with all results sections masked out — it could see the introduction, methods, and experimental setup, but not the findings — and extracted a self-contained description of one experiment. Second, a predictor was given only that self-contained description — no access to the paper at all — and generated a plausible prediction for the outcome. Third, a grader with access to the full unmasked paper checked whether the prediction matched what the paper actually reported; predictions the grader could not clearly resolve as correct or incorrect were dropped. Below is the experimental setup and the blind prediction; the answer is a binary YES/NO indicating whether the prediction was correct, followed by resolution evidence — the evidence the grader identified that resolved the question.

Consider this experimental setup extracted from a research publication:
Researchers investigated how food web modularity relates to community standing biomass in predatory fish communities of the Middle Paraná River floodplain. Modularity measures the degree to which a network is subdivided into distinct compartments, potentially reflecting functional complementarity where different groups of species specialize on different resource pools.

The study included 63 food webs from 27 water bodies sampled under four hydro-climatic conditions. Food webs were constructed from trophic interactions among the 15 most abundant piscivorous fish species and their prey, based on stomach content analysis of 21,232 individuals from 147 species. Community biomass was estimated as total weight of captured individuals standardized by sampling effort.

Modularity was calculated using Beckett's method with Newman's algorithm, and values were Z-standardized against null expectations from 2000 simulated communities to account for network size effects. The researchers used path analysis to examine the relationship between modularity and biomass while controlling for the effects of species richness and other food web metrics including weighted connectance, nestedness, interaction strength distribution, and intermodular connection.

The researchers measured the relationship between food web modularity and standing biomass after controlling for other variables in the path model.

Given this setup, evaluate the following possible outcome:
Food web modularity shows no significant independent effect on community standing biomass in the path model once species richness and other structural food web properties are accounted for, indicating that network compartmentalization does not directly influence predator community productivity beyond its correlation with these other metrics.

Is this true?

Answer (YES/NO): NO